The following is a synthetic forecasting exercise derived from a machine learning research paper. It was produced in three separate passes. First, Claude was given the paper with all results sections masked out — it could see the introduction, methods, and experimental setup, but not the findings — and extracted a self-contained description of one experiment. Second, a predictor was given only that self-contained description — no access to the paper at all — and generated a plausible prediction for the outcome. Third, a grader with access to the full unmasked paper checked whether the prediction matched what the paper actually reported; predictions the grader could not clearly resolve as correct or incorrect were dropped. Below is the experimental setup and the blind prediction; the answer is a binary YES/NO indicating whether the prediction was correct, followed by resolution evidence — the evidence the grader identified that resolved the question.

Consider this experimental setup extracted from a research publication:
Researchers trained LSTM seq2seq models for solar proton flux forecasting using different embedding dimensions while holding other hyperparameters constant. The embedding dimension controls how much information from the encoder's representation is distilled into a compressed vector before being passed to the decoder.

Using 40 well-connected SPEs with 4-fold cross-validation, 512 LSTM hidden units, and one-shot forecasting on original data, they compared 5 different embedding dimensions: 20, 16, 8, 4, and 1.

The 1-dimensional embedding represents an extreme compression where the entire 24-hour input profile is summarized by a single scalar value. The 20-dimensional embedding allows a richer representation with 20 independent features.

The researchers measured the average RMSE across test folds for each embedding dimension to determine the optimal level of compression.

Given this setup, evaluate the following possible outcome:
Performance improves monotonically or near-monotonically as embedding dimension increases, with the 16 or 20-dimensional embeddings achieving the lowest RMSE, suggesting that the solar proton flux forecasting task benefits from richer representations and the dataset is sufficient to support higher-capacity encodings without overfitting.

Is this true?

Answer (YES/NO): NO